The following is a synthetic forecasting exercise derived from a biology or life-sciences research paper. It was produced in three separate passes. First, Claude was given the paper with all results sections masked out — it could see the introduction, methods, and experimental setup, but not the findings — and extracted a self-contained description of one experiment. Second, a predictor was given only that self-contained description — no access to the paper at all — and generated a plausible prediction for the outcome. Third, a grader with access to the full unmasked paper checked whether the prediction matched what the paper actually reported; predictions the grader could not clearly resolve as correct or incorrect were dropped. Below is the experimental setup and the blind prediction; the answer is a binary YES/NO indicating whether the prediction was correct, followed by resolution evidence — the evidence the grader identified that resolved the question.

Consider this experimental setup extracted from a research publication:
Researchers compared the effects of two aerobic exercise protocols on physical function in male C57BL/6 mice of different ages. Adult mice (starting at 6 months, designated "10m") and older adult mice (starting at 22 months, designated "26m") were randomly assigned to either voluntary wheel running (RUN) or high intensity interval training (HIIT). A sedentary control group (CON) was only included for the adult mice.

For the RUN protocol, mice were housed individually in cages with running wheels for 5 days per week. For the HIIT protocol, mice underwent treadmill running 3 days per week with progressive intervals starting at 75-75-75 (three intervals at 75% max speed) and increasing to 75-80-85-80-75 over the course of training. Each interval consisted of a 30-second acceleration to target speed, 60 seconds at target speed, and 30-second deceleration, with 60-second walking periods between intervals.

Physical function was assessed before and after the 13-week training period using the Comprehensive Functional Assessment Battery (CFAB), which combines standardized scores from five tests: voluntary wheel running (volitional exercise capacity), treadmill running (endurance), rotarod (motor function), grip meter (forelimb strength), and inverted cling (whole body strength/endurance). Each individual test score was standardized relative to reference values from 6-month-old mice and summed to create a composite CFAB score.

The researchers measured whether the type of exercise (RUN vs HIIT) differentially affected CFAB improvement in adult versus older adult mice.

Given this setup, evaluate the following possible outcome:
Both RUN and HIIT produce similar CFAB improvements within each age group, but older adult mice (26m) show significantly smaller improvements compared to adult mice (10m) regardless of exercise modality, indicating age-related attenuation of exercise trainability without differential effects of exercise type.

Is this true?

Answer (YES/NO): NO